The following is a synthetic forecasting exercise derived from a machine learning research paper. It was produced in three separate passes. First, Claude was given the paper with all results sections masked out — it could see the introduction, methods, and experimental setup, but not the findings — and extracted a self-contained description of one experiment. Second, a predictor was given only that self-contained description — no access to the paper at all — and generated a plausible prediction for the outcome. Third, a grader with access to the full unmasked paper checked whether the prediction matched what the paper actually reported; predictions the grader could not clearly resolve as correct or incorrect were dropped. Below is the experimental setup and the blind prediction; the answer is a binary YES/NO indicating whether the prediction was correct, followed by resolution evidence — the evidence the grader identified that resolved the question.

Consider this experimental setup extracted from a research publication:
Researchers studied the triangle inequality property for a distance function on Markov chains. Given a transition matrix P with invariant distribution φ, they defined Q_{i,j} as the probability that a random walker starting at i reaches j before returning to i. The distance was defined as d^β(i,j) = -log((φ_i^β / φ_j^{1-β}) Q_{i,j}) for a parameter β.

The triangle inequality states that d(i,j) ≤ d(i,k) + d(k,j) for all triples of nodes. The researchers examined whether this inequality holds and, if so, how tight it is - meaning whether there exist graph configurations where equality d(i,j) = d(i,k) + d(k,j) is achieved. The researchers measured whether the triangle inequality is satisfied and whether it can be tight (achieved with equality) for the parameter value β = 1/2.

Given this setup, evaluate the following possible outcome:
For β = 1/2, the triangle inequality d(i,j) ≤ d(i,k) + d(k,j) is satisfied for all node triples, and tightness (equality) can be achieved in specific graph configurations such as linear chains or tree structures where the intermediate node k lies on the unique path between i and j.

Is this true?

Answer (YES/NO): NO